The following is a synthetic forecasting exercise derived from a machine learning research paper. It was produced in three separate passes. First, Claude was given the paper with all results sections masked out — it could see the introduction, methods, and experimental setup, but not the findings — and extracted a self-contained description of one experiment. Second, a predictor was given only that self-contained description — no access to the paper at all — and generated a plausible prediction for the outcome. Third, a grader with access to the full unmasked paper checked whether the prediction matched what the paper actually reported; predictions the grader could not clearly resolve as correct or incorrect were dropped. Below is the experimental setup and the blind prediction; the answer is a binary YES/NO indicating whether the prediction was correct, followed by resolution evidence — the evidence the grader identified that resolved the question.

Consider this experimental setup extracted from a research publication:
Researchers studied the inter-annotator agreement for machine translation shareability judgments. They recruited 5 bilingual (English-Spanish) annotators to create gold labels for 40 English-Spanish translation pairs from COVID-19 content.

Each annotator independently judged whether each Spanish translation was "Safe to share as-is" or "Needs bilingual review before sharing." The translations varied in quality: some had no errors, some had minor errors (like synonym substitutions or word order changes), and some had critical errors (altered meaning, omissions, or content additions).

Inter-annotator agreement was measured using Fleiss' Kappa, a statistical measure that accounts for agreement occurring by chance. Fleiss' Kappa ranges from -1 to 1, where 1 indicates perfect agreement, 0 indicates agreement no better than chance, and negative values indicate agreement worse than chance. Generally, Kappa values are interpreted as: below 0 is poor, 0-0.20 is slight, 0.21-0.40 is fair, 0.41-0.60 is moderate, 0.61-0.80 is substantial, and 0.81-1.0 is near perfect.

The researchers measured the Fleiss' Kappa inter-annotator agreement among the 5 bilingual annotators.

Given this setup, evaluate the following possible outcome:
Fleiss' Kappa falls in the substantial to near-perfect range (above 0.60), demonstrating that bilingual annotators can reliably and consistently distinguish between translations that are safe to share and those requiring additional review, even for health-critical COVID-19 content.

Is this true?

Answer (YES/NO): NO